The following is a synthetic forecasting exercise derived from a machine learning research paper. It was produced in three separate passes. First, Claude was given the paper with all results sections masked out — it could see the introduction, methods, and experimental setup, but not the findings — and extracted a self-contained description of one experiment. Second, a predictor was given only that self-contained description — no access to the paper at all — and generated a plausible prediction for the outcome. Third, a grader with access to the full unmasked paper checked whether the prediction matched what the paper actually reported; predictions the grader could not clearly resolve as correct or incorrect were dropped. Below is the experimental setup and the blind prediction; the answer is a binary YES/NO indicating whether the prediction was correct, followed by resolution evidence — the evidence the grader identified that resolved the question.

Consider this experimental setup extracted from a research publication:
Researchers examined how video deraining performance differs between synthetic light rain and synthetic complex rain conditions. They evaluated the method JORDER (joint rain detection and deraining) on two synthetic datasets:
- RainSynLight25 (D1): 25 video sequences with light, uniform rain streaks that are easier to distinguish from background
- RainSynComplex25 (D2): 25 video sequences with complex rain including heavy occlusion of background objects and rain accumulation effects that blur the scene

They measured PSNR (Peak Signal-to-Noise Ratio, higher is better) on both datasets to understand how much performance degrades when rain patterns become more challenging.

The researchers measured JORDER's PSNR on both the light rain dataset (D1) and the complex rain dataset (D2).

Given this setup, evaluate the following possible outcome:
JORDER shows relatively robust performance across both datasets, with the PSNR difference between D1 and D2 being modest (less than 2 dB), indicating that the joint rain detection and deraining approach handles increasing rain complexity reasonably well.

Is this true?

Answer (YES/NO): NO